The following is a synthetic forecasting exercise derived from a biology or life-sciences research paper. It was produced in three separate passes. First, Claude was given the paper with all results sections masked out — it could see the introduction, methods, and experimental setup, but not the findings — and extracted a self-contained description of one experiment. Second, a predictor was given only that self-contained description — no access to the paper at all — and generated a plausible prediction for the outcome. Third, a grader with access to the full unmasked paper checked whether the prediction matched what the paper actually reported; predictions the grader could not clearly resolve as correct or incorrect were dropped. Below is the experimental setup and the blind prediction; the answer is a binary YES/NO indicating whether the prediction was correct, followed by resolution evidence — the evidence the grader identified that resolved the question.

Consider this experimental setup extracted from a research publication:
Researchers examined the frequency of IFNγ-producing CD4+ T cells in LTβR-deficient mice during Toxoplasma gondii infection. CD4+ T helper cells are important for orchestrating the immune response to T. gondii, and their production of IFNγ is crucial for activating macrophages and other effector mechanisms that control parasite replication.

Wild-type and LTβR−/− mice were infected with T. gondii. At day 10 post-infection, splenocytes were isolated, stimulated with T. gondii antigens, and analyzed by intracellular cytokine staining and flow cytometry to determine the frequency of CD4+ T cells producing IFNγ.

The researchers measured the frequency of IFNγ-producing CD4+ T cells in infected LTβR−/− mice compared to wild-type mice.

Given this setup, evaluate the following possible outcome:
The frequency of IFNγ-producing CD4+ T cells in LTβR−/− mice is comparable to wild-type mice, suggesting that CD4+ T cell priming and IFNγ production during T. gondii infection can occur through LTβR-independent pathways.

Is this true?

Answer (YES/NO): NO